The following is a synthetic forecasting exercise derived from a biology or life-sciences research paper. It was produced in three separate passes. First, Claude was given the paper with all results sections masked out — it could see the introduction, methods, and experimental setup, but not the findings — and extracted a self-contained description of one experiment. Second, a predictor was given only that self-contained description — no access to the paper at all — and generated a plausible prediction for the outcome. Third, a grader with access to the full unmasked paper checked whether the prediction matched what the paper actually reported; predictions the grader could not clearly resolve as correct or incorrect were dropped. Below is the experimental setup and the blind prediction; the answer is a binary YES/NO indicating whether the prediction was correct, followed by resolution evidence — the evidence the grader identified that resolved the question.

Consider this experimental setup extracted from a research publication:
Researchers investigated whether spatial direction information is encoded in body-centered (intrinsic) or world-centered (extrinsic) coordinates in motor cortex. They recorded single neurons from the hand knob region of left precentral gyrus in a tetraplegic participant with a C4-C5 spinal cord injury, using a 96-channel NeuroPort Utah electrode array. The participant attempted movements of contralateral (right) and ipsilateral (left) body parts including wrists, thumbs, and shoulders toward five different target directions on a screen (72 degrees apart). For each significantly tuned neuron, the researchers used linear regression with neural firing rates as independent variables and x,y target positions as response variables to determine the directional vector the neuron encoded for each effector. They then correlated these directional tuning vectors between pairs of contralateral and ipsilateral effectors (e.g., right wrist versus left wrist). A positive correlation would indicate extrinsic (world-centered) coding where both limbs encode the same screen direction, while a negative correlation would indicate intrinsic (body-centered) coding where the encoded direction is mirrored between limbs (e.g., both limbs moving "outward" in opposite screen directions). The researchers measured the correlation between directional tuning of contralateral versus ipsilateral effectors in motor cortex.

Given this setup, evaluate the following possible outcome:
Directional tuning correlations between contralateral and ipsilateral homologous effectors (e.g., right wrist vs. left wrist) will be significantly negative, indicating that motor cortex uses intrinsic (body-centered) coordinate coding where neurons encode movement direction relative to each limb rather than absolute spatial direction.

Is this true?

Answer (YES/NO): YES